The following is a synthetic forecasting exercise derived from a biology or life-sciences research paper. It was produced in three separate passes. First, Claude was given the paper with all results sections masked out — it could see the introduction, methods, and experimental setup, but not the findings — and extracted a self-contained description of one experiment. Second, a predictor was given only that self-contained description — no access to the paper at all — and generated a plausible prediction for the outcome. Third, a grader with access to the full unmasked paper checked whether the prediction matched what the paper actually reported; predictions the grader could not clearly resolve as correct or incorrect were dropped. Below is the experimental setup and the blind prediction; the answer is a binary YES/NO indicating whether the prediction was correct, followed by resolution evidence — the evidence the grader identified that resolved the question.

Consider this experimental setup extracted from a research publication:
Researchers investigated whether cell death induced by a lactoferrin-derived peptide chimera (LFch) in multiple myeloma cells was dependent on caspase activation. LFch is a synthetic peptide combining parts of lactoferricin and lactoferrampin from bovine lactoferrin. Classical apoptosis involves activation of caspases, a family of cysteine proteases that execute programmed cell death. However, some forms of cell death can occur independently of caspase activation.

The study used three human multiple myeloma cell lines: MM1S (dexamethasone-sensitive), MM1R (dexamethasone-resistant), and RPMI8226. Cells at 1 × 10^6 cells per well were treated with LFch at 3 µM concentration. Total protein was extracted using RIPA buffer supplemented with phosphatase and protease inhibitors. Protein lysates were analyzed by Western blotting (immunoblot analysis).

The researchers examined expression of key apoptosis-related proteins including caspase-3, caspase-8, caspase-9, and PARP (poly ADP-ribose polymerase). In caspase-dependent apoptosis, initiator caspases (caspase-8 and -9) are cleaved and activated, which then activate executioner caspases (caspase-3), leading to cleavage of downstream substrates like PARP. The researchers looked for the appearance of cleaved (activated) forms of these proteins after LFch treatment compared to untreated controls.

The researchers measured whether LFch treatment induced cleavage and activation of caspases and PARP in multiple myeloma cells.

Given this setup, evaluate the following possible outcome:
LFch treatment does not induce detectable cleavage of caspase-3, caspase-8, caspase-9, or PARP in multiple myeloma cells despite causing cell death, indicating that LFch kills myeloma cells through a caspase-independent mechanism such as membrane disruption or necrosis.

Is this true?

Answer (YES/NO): NO